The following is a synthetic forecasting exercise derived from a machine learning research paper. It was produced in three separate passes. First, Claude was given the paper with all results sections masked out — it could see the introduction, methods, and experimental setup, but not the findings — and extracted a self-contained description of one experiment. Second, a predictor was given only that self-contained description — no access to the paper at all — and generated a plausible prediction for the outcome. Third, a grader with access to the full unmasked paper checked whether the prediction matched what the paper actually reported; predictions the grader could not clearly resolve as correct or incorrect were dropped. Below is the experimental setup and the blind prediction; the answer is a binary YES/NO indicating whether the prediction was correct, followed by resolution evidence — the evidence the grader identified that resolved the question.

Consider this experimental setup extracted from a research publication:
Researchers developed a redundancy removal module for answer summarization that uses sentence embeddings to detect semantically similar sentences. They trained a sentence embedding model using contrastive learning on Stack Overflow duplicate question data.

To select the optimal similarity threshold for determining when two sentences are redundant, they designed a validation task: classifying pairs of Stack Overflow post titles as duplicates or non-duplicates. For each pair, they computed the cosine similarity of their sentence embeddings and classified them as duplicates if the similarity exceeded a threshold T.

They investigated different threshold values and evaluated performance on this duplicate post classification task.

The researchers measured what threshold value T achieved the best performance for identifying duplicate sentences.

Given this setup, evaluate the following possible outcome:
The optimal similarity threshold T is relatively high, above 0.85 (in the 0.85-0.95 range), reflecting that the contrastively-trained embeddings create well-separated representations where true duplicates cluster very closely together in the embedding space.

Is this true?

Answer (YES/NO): NO